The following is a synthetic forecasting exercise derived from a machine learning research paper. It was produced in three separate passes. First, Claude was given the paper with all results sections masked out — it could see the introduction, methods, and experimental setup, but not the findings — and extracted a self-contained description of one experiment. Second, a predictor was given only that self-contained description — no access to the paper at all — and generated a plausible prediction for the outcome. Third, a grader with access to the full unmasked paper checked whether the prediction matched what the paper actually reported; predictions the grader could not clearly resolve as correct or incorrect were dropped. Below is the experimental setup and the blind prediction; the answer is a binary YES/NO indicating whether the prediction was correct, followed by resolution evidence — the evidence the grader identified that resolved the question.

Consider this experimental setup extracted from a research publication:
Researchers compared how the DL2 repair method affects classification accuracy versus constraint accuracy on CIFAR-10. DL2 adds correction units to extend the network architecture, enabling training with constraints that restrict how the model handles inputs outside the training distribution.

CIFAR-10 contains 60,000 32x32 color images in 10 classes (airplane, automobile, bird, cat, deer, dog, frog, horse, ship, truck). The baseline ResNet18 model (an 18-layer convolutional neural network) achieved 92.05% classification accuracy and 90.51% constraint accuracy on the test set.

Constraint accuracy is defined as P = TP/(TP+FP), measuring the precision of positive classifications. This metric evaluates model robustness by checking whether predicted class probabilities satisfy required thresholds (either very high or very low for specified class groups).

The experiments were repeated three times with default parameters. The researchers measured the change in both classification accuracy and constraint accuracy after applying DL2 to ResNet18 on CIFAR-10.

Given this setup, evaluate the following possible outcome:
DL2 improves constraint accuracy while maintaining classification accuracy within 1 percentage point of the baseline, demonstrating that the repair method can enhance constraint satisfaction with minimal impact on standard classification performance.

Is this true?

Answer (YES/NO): NO